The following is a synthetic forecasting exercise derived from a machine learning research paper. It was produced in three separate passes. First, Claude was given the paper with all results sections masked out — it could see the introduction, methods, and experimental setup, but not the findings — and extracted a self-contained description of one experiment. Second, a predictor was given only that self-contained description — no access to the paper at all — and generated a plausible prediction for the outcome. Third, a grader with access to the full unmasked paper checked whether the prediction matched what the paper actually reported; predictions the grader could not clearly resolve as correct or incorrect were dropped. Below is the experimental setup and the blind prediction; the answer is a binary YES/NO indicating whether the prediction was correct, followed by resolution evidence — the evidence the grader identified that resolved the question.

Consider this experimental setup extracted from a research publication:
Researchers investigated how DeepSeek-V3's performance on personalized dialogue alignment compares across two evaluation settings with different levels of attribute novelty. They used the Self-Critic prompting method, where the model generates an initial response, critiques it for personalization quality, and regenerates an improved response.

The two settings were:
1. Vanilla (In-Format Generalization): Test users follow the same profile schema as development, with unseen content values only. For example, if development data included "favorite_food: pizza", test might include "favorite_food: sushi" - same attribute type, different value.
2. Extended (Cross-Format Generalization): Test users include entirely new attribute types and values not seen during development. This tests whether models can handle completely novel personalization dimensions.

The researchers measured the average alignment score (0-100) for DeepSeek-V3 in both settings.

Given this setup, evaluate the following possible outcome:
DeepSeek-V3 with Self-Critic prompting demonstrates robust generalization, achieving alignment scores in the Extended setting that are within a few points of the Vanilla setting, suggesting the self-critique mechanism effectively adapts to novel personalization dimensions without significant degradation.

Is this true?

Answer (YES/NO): NO